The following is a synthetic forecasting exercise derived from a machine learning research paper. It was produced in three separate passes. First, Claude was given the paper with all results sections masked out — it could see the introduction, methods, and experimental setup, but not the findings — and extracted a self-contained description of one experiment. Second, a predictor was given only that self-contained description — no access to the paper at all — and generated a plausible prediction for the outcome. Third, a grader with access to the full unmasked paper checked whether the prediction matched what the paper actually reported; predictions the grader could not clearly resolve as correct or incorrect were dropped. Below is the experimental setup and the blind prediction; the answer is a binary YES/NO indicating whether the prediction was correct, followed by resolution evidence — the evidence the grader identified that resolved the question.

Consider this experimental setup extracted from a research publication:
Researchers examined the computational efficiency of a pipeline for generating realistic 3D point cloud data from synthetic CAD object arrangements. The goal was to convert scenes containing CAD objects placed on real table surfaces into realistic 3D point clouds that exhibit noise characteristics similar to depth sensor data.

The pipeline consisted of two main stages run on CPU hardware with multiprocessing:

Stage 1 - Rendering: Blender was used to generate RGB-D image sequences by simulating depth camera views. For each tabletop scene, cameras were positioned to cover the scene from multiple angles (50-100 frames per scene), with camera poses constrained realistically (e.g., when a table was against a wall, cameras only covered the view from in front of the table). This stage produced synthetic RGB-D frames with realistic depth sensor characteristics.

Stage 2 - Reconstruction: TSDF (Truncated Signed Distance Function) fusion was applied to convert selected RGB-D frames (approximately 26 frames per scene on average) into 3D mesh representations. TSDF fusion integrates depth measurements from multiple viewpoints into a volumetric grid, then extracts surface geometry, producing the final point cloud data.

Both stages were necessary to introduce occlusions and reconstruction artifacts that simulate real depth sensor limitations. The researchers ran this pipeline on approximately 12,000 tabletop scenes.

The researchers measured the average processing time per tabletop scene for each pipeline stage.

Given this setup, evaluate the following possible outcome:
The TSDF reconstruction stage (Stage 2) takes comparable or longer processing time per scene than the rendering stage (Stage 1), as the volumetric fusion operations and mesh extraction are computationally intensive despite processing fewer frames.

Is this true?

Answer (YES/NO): YES